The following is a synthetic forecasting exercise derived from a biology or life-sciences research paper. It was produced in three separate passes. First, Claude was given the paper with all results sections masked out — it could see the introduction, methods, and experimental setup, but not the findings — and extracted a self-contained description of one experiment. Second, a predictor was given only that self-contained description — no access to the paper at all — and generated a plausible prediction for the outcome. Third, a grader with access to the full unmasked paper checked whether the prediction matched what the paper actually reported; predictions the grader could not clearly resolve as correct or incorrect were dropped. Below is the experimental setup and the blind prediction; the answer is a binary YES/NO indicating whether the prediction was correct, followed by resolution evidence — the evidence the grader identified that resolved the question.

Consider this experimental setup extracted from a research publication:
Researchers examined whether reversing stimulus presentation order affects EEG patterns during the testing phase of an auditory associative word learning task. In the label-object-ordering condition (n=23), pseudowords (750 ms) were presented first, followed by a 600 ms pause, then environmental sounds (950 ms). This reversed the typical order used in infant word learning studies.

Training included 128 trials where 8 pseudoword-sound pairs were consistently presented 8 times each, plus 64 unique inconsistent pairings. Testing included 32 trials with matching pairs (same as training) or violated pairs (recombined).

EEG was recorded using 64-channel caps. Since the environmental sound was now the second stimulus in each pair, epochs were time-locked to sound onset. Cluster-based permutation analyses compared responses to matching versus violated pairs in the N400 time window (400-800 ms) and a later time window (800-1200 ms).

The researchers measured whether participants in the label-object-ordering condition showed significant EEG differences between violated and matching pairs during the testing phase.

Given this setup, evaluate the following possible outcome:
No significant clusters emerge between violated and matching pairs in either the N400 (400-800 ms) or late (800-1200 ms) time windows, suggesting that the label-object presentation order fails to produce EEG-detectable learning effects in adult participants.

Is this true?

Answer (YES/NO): NO